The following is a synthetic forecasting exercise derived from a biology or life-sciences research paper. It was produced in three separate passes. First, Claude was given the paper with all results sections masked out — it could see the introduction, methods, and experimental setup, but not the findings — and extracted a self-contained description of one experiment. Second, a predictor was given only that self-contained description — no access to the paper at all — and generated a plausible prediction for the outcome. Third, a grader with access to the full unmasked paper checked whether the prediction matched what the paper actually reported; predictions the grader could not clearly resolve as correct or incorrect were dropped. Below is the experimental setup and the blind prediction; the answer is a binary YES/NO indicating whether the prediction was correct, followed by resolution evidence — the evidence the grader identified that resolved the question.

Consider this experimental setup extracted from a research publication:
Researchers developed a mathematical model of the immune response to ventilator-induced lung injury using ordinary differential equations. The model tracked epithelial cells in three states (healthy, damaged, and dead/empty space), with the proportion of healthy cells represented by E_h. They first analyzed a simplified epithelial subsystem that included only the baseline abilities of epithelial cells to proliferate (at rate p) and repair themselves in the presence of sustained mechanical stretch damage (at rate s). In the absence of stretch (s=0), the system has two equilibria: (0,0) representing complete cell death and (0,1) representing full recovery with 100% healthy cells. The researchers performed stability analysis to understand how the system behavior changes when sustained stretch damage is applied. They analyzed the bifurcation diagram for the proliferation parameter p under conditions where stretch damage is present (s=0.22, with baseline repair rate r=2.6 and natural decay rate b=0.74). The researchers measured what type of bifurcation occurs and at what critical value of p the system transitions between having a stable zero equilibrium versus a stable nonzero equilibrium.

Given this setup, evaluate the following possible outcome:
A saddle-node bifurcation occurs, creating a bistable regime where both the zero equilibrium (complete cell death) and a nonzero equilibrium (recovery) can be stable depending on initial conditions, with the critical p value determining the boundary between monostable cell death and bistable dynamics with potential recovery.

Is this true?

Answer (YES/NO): NO